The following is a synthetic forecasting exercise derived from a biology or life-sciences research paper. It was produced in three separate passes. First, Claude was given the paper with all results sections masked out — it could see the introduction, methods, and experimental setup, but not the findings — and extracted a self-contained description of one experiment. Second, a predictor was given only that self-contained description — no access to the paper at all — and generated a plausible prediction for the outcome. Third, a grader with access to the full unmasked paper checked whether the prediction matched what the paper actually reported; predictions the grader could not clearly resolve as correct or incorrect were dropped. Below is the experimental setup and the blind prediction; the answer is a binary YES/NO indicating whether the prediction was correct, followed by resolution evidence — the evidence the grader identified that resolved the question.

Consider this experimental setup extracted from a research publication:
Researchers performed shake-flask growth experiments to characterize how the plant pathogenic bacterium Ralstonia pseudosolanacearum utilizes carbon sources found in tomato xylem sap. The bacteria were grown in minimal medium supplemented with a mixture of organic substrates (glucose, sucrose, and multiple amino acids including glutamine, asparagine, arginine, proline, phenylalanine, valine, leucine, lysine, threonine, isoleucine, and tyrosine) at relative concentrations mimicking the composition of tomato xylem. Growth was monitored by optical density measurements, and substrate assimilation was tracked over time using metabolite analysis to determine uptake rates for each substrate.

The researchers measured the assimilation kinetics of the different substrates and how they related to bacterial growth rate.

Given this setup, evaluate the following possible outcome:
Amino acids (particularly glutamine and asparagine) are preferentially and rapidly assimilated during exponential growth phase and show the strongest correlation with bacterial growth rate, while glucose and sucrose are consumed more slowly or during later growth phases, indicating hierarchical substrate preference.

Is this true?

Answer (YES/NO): NO